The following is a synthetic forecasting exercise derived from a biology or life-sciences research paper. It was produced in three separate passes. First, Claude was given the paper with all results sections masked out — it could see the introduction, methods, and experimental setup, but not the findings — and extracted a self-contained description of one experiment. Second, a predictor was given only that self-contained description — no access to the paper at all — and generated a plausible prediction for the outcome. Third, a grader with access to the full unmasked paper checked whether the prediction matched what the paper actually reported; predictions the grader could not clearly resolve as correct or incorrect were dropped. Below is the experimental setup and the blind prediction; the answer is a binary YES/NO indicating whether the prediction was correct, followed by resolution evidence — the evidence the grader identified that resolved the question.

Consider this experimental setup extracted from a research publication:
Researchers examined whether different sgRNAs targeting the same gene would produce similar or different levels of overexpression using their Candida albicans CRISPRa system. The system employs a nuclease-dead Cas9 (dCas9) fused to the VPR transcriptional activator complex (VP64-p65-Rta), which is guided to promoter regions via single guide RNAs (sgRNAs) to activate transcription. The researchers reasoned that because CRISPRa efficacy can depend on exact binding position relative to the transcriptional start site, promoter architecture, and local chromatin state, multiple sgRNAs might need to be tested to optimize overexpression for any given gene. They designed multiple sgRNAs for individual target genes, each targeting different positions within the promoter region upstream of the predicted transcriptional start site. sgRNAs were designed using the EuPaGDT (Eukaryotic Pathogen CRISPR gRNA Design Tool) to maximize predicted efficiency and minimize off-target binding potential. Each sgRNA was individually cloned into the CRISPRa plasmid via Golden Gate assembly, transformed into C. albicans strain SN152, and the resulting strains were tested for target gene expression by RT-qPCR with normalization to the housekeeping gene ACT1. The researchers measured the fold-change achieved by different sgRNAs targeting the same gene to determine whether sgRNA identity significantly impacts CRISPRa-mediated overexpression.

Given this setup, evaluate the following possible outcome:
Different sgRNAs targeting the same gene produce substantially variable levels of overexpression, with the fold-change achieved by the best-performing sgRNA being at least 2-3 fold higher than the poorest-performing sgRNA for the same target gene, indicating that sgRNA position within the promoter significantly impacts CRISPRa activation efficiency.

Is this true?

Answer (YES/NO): YES